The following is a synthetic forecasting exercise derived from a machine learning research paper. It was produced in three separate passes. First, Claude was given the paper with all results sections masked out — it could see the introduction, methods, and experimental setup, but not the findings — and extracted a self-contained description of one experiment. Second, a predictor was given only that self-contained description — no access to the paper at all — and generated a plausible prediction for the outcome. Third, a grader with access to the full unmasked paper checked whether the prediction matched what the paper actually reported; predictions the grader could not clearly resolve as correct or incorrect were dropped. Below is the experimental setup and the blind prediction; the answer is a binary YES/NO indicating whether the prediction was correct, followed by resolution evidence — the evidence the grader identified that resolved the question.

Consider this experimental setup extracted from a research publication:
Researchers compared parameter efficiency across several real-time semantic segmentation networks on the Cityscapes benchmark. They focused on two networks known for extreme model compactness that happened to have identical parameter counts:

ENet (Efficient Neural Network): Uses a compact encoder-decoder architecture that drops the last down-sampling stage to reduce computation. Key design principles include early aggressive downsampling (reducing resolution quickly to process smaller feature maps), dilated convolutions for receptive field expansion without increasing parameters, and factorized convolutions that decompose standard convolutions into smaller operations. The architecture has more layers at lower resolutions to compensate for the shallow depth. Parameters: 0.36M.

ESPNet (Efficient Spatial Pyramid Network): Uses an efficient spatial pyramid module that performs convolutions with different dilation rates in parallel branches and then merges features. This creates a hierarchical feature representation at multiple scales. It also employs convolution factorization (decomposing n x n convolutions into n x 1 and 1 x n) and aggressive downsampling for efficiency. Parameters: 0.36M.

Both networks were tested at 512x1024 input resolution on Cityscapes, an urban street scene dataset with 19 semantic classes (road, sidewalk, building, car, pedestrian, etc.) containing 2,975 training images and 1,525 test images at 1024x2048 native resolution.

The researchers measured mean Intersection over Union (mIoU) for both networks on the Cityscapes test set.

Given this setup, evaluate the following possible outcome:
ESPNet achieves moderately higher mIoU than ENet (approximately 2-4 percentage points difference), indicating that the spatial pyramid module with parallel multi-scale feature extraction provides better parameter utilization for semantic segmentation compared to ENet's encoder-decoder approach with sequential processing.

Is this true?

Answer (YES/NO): YES